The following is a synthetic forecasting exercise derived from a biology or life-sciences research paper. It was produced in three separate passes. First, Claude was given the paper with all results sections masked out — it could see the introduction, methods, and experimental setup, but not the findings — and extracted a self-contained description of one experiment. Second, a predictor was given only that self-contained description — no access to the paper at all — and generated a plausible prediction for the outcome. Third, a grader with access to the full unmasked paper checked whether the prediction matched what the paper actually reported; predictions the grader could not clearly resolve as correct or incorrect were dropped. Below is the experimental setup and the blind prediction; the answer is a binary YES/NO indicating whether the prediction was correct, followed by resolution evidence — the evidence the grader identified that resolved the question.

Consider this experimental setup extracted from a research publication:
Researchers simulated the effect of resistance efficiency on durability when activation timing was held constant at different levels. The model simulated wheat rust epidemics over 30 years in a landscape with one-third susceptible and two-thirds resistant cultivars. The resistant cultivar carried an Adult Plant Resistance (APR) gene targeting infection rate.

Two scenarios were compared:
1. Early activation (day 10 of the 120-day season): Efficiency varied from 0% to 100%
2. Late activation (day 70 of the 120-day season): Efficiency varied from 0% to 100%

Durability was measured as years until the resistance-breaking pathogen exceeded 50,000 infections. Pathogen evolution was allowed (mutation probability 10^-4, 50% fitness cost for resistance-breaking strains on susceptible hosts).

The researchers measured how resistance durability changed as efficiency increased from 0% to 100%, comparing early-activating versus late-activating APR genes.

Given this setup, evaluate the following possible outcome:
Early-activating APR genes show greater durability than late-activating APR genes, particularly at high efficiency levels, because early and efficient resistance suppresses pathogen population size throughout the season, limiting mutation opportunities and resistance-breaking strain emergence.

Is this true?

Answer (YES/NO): NO